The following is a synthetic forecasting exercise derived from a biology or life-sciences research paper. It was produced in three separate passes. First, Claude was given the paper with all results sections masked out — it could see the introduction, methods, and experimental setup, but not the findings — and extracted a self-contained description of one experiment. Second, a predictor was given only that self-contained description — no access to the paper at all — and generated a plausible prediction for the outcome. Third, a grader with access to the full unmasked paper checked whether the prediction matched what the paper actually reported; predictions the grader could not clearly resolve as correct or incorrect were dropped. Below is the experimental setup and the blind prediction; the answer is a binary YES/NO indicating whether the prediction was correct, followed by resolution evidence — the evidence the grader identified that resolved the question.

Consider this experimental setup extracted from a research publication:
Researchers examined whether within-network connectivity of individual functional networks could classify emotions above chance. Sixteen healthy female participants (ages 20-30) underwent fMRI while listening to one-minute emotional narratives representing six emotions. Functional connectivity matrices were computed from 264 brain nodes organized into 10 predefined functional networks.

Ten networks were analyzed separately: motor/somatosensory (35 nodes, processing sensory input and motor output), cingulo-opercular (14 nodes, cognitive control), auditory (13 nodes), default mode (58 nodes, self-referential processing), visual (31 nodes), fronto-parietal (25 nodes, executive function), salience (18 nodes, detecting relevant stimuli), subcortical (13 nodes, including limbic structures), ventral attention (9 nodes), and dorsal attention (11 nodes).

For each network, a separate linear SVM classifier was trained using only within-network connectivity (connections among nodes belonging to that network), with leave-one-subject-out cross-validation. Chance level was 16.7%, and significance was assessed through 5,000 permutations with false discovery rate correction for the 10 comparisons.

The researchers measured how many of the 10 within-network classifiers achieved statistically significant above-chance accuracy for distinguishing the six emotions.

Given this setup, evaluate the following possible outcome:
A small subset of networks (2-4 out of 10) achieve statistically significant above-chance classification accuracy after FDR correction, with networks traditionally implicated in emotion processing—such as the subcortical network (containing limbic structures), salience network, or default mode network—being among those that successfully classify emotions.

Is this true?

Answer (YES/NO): NO